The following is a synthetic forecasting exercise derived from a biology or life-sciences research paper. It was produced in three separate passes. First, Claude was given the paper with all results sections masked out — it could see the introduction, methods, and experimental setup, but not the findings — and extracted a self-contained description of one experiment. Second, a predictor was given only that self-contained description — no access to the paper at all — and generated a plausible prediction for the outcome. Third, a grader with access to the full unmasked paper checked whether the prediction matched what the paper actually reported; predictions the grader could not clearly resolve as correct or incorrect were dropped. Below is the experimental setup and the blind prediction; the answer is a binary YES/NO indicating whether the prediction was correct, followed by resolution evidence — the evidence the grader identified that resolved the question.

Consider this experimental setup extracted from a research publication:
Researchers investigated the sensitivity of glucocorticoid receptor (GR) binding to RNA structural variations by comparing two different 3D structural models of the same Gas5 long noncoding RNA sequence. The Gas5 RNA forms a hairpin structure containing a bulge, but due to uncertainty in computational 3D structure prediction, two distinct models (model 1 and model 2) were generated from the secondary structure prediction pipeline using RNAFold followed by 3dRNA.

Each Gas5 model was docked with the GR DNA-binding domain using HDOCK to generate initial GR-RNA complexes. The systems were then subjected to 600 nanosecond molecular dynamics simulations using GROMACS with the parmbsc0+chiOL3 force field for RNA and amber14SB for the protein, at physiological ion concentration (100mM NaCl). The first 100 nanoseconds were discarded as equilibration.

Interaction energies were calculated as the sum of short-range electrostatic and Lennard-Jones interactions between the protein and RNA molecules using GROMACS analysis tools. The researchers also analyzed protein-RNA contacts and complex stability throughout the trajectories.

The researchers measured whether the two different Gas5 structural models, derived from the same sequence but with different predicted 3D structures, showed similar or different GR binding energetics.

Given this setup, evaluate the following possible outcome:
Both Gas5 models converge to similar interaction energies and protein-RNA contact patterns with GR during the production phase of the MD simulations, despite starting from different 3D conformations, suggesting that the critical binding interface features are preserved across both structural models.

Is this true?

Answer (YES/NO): NO